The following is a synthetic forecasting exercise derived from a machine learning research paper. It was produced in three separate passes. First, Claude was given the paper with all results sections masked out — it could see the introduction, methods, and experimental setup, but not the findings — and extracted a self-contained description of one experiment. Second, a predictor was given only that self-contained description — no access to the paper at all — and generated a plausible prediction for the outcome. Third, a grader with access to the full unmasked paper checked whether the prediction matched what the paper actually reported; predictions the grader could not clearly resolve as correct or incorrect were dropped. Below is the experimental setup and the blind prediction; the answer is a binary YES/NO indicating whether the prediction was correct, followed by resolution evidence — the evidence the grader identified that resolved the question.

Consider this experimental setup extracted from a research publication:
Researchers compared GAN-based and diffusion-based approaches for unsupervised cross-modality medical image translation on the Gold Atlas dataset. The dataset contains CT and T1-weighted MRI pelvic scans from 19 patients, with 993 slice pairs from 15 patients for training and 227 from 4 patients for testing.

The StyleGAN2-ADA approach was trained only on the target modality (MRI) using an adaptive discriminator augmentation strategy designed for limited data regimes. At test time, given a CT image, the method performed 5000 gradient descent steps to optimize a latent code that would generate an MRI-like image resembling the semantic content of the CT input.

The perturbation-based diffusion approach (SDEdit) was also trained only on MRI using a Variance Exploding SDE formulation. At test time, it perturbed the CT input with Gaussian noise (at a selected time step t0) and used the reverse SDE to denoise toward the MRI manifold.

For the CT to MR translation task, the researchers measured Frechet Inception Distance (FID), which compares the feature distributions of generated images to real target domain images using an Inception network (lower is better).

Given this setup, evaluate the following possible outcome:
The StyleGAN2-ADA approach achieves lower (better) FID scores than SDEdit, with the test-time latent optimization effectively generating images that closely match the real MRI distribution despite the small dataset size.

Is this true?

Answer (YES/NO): YES